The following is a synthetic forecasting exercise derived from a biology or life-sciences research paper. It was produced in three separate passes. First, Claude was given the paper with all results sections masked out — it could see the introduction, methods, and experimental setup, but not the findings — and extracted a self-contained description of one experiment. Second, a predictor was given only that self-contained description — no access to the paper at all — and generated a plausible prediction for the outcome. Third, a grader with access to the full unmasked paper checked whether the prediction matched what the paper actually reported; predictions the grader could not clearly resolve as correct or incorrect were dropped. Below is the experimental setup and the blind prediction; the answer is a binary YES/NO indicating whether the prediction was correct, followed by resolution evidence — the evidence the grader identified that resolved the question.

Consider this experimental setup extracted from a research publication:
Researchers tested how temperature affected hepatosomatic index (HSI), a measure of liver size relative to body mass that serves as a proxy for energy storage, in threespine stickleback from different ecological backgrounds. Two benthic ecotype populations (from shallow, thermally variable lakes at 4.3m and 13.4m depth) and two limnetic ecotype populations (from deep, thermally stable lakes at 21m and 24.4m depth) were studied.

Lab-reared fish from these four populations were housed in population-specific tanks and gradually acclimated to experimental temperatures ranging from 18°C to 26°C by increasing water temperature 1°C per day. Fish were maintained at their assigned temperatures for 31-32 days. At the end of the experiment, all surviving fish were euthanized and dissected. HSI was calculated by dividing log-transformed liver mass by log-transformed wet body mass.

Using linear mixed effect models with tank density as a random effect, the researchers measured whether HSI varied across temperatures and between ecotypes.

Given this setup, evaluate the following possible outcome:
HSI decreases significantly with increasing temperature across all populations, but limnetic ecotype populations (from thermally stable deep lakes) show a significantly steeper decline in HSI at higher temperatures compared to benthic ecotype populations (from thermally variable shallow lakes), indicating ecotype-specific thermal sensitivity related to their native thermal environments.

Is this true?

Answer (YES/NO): NO